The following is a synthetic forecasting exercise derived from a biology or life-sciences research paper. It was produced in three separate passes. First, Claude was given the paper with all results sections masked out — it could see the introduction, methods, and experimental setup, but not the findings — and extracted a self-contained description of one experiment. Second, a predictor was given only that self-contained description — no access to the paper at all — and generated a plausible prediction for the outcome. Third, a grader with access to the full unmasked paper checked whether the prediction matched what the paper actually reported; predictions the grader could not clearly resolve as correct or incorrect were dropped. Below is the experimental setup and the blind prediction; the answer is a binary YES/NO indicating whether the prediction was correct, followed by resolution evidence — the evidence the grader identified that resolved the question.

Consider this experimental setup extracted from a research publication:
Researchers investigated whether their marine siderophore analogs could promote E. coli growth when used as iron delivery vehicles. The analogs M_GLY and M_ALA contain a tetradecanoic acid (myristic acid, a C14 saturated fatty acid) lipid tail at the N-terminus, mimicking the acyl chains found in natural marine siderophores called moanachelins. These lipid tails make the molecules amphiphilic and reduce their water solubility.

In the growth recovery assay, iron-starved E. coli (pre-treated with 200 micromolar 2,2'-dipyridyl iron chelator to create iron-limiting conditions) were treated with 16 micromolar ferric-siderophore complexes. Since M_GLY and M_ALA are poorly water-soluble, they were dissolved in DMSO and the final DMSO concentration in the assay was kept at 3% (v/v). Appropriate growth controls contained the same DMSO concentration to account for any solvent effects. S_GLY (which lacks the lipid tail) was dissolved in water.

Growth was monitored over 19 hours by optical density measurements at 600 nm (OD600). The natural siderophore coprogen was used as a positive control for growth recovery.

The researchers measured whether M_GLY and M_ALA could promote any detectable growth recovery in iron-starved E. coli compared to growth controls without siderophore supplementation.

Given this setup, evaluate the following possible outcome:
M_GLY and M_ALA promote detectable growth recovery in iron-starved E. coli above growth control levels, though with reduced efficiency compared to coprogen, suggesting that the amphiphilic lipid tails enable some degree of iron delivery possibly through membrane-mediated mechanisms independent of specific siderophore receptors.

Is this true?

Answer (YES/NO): NO